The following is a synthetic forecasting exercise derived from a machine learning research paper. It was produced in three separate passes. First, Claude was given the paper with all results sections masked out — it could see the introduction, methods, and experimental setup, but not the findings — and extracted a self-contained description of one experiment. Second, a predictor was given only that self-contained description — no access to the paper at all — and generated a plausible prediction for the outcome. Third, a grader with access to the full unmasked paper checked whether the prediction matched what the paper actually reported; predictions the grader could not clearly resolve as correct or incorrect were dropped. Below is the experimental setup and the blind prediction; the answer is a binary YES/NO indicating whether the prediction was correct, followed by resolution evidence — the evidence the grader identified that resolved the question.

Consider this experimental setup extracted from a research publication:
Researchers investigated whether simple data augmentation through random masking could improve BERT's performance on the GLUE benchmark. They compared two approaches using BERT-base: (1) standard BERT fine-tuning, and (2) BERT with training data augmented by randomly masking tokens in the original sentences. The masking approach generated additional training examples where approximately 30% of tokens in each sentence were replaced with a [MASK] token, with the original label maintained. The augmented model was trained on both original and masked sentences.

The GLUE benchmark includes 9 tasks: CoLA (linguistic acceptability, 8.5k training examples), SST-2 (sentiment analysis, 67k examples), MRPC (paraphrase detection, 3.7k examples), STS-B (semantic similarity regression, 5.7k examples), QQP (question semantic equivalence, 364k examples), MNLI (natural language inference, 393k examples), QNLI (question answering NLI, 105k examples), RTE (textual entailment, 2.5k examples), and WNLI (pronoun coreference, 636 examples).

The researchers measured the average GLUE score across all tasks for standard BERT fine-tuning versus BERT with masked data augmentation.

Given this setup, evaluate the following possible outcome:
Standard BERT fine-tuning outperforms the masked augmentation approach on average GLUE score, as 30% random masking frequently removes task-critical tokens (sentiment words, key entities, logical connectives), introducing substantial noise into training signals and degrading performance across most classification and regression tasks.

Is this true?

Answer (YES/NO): NO